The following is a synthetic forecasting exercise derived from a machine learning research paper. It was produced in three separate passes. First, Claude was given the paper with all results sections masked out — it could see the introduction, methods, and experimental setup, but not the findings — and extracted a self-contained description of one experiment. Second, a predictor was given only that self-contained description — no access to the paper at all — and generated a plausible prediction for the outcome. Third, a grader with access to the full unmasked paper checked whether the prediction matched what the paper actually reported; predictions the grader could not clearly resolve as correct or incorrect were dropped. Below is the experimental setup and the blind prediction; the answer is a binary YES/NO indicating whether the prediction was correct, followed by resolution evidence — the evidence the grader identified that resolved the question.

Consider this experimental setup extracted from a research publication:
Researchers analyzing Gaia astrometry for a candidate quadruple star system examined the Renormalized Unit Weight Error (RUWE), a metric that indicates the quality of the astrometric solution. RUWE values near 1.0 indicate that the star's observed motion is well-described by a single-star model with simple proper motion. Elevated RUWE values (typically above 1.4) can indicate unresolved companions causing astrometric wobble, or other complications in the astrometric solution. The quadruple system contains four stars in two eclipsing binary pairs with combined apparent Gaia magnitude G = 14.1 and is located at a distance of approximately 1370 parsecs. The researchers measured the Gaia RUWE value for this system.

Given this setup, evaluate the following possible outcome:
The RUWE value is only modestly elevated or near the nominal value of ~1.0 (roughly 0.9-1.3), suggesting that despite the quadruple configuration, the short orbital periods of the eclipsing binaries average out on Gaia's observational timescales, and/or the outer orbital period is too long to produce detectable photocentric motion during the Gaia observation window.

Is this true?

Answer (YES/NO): YES